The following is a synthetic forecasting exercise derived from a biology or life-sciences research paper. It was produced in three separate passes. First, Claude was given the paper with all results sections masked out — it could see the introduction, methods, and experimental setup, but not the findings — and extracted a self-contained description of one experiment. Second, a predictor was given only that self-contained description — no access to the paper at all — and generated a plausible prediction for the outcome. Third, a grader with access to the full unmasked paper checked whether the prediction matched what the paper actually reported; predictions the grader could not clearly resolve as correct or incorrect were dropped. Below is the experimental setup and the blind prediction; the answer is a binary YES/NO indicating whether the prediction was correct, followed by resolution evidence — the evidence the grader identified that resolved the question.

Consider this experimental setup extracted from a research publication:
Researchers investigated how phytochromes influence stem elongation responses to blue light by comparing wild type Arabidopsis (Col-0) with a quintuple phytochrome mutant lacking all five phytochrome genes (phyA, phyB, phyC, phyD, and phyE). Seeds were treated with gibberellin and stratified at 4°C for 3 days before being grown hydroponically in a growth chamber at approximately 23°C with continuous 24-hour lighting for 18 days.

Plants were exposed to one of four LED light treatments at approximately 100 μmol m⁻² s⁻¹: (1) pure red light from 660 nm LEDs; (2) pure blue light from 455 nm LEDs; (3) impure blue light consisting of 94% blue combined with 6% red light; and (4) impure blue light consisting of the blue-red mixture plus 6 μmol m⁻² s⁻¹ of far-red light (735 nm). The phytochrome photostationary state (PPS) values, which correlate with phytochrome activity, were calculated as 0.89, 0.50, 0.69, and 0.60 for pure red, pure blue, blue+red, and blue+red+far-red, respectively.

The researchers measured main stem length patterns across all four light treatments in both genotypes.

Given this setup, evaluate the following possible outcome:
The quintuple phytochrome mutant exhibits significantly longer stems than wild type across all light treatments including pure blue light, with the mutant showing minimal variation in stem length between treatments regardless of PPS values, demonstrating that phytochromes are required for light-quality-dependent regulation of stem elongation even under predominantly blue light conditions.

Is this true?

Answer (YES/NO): NO